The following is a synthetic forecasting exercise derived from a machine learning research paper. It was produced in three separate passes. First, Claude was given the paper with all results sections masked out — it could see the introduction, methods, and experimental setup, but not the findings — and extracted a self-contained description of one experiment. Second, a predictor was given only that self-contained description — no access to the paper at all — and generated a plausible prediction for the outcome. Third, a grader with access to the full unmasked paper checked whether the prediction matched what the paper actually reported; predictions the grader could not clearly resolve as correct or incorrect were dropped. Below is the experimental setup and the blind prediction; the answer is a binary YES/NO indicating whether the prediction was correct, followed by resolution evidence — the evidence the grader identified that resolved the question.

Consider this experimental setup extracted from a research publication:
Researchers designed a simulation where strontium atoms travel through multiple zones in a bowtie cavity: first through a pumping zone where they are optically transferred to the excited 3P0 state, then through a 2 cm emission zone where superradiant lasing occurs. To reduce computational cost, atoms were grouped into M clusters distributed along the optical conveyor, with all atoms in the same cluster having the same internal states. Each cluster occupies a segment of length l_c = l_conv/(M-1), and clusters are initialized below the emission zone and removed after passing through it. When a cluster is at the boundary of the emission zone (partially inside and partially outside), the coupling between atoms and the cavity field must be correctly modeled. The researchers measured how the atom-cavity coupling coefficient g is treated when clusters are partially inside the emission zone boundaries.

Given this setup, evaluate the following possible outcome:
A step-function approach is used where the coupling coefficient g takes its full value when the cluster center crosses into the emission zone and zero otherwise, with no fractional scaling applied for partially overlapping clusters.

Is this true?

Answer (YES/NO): NO